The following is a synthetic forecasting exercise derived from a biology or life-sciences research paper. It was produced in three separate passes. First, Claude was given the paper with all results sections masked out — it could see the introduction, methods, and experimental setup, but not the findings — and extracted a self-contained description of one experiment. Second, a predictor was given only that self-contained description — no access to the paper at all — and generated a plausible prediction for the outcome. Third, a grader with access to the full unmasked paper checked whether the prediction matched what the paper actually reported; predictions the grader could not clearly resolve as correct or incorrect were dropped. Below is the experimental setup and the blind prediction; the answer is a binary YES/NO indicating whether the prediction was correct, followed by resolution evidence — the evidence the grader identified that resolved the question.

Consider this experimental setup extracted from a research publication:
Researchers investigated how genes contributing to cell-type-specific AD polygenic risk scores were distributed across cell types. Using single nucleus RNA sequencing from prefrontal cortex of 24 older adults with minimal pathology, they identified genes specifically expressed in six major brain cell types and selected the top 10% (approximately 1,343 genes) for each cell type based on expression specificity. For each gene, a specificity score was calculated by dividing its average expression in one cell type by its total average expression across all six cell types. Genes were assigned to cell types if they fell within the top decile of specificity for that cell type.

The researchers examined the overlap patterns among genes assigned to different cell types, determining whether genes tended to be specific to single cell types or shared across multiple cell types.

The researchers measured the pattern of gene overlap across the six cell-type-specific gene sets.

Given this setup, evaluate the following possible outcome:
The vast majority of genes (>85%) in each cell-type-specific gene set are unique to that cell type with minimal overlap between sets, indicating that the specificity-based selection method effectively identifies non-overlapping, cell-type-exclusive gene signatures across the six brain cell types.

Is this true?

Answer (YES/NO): YES